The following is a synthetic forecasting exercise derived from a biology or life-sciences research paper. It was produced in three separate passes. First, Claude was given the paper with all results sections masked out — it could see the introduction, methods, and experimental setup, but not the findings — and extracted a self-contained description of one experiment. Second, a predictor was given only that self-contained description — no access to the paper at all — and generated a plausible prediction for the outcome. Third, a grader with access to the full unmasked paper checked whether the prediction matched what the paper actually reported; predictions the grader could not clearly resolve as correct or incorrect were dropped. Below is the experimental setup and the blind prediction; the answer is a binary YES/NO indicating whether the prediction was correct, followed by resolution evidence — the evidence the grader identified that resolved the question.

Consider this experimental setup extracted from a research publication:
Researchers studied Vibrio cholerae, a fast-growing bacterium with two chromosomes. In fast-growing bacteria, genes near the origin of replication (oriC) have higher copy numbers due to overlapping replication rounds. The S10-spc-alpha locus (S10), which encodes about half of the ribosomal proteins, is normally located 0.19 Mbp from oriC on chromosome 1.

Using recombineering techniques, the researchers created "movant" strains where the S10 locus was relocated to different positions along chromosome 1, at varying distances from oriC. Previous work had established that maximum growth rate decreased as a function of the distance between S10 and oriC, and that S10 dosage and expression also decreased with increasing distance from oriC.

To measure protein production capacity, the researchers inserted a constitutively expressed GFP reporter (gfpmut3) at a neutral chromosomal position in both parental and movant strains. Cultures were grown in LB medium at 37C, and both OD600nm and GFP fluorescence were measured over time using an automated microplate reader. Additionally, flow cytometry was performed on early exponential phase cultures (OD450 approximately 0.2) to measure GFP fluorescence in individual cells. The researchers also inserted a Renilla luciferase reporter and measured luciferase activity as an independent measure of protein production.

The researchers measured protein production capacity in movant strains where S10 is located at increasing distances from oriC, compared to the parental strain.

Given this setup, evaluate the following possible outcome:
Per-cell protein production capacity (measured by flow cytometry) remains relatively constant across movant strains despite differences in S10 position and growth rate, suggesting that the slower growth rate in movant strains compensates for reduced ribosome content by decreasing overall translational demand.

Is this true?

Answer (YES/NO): NO